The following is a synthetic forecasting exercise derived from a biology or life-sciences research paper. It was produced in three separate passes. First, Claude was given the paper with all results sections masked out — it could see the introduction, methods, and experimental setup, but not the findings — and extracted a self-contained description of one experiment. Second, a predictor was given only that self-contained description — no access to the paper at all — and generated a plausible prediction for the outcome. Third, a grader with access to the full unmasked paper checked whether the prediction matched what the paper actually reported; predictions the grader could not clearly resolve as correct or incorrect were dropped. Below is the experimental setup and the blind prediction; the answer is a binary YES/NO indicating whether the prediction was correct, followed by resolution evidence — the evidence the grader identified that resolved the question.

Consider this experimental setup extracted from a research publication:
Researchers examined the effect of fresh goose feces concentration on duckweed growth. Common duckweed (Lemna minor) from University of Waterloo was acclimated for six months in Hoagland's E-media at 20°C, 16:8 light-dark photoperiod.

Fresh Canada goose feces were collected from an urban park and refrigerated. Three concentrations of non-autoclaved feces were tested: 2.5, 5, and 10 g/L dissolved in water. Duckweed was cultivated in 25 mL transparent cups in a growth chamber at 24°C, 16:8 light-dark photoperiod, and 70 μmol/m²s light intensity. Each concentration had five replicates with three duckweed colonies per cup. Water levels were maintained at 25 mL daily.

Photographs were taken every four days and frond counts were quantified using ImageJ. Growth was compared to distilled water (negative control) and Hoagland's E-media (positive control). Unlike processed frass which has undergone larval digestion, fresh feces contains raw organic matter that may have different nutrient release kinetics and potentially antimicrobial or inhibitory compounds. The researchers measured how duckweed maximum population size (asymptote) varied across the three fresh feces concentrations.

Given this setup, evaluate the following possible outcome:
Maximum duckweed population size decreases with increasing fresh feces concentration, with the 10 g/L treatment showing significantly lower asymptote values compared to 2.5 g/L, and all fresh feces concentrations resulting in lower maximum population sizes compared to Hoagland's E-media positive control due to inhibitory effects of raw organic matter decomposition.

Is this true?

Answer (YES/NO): NO